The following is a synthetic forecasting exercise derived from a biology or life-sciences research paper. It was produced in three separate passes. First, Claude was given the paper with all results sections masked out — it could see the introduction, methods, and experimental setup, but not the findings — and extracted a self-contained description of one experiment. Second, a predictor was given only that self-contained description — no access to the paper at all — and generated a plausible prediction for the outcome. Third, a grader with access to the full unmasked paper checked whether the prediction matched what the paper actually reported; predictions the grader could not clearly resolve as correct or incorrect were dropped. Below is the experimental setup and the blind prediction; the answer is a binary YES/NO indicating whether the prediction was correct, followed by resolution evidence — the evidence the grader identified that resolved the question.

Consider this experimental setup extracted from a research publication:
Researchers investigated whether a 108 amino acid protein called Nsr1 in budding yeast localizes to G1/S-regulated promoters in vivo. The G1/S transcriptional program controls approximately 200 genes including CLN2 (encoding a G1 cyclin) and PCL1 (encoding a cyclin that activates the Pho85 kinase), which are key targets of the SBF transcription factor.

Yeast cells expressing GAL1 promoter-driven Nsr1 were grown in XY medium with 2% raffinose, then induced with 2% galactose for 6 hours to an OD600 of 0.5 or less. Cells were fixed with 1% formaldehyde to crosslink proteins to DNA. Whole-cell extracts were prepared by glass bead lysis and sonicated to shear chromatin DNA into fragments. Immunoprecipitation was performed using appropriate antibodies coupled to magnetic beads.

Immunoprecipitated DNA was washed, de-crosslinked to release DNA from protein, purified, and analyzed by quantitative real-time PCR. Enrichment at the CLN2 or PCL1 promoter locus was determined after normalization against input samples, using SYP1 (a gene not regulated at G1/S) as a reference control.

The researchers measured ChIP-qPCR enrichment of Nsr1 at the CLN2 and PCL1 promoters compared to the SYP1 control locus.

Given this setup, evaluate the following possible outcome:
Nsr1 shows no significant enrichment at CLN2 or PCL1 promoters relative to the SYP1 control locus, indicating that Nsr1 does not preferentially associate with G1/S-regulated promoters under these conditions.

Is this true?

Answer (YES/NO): NO